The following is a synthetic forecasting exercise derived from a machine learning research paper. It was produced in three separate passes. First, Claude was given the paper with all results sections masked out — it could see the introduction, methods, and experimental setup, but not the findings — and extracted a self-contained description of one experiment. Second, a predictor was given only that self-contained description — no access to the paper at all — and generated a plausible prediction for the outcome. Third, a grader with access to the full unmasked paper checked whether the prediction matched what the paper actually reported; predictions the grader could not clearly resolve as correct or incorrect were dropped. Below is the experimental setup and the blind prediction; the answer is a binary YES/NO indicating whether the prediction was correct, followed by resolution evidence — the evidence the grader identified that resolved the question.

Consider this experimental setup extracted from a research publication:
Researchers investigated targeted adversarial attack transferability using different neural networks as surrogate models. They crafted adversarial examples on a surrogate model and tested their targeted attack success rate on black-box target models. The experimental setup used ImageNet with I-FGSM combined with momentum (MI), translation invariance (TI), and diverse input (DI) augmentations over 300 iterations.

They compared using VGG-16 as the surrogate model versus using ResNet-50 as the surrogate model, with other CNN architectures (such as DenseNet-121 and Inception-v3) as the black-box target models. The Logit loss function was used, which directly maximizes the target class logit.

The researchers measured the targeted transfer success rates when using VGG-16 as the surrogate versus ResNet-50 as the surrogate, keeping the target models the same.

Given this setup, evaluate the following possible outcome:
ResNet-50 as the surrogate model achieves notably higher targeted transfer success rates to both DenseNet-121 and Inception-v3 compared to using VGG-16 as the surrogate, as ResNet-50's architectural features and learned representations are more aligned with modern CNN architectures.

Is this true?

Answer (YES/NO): YES